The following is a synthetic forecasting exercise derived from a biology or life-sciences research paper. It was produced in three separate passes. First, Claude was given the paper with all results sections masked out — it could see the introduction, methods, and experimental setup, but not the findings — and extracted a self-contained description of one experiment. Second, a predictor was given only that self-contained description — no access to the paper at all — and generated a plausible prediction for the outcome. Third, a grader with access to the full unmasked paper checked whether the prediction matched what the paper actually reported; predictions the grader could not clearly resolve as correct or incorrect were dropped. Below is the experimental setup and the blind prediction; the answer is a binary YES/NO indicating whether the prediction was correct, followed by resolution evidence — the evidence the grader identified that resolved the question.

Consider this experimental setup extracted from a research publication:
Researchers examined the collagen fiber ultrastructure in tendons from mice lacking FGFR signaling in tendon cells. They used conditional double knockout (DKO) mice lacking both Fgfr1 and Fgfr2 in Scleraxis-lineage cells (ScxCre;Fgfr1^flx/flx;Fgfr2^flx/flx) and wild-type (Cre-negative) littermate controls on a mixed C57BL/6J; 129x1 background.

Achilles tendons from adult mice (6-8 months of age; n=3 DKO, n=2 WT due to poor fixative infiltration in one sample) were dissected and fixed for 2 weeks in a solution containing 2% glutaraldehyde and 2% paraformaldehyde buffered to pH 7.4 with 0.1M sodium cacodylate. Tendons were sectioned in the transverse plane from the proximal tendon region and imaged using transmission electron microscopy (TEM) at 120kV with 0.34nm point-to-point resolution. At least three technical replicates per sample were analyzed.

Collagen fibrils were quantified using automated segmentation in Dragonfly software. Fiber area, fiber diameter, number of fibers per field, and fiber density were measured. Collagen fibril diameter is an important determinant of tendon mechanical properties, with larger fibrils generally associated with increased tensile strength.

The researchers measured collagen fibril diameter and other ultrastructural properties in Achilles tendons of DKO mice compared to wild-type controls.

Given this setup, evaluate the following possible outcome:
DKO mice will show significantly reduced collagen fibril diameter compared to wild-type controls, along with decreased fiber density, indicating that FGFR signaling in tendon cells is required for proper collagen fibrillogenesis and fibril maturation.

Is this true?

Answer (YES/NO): NO